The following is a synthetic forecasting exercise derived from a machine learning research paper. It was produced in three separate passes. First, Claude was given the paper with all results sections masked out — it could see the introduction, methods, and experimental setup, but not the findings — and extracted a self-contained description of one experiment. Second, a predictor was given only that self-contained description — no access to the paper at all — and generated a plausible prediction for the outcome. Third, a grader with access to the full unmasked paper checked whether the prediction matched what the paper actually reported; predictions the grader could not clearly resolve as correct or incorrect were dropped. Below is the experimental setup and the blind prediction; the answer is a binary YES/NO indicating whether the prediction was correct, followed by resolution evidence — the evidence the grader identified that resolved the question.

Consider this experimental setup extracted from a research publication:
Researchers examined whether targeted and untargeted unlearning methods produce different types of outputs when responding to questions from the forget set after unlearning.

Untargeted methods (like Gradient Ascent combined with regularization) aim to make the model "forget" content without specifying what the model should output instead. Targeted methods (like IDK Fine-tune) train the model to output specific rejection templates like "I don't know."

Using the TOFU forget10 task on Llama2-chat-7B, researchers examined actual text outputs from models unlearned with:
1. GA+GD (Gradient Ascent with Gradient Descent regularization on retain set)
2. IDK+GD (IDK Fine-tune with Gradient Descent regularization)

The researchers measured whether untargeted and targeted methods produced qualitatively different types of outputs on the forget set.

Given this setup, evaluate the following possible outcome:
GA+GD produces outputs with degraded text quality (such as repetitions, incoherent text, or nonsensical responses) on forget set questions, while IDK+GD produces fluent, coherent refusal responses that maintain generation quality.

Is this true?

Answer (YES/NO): YES